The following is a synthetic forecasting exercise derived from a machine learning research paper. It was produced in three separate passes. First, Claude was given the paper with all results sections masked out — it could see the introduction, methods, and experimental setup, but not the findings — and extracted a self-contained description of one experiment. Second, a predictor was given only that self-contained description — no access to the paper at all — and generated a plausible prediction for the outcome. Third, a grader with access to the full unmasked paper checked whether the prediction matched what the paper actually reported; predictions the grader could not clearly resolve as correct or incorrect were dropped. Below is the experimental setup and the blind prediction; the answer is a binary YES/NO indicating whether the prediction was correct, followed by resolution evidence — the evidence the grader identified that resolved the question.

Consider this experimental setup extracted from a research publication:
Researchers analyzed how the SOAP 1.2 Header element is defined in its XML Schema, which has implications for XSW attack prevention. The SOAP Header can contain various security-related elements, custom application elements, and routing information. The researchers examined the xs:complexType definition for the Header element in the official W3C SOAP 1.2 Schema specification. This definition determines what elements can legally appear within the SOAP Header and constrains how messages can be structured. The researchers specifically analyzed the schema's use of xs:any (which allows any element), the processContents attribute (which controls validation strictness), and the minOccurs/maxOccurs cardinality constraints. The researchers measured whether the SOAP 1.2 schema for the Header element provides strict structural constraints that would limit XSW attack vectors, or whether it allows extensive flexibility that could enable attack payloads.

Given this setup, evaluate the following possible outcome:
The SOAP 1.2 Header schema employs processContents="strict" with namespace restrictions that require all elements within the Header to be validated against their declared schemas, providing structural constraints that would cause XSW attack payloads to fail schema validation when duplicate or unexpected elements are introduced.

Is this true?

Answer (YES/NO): NO